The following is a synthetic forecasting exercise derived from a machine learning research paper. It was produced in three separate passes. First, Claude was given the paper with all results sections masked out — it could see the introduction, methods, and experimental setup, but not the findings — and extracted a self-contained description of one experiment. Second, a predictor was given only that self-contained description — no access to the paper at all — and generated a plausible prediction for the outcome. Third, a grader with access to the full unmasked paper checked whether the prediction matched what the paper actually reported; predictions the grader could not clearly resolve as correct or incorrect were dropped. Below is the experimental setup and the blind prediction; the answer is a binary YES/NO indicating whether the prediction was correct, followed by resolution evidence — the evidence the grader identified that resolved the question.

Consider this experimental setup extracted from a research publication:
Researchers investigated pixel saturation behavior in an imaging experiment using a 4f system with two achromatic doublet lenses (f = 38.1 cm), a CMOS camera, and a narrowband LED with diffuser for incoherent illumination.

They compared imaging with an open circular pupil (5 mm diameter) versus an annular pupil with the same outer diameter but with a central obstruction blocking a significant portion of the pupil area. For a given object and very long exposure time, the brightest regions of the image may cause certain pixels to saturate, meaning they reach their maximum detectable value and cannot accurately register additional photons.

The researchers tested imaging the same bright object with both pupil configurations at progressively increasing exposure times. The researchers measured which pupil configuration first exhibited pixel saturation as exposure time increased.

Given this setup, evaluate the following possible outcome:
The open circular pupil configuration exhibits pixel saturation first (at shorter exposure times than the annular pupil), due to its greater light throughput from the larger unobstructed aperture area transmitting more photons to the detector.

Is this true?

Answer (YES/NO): YES